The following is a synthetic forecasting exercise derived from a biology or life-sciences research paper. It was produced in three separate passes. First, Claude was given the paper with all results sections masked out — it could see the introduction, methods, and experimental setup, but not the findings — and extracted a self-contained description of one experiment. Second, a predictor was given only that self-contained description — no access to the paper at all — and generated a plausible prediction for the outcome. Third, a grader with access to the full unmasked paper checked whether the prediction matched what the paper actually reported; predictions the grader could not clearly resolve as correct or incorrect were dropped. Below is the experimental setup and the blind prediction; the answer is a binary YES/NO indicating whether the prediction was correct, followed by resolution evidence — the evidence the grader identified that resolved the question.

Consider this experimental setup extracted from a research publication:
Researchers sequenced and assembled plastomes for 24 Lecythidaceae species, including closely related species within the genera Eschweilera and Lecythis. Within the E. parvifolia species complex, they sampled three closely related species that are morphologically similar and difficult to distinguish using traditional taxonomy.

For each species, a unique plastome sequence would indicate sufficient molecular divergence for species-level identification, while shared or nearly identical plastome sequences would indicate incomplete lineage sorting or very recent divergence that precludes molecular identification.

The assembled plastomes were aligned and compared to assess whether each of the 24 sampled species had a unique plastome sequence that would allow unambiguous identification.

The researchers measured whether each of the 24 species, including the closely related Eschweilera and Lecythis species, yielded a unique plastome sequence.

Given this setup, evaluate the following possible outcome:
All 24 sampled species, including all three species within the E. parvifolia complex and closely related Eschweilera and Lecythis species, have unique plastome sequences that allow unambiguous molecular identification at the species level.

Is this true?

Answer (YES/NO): YES